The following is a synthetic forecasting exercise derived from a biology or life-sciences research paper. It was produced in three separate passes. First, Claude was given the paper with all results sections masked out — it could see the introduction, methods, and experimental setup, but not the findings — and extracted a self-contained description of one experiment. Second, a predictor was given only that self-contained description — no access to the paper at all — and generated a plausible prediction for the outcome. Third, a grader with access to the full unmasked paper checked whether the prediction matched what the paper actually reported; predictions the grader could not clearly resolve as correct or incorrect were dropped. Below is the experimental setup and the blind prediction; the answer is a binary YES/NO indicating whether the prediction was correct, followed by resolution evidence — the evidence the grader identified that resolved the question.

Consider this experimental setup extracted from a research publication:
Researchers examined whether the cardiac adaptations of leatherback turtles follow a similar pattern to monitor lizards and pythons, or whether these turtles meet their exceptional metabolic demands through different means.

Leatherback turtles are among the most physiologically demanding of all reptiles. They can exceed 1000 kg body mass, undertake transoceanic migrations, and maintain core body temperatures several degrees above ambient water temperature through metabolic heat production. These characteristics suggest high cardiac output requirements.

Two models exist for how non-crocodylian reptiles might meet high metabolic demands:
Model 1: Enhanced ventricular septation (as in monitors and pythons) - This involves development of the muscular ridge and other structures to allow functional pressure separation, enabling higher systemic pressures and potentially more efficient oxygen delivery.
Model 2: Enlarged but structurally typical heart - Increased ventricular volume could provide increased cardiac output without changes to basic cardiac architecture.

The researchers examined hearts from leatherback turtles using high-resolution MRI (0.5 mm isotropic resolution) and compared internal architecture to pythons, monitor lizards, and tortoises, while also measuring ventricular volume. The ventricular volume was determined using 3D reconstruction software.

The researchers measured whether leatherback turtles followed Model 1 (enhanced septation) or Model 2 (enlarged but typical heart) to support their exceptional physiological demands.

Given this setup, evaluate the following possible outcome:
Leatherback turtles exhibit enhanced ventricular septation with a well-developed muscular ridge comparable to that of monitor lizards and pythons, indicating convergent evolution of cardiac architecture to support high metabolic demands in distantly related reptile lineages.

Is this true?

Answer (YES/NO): NO